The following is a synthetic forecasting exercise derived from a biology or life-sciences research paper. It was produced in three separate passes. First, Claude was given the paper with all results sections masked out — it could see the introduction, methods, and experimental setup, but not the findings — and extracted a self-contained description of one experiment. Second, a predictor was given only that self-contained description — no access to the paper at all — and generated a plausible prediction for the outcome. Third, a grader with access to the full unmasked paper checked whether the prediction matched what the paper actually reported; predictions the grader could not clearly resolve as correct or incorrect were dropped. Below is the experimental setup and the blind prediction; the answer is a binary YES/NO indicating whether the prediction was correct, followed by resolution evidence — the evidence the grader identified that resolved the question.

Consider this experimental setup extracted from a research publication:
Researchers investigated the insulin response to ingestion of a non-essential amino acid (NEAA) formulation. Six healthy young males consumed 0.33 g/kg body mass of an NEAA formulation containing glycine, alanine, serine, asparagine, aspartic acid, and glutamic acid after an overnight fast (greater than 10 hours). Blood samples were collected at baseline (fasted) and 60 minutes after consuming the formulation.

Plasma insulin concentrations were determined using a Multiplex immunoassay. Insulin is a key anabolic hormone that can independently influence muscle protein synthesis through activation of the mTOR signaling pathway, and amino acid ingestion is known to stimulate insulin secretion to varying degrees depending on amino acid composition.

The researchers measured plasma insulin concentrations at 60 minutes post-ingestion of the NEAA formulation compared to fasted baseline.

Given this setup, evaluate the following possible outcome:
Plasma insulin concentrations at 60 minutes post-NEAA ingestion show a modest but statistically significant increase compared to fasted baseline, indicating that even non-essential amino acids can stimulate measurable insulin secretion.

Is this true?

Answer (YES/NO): YES